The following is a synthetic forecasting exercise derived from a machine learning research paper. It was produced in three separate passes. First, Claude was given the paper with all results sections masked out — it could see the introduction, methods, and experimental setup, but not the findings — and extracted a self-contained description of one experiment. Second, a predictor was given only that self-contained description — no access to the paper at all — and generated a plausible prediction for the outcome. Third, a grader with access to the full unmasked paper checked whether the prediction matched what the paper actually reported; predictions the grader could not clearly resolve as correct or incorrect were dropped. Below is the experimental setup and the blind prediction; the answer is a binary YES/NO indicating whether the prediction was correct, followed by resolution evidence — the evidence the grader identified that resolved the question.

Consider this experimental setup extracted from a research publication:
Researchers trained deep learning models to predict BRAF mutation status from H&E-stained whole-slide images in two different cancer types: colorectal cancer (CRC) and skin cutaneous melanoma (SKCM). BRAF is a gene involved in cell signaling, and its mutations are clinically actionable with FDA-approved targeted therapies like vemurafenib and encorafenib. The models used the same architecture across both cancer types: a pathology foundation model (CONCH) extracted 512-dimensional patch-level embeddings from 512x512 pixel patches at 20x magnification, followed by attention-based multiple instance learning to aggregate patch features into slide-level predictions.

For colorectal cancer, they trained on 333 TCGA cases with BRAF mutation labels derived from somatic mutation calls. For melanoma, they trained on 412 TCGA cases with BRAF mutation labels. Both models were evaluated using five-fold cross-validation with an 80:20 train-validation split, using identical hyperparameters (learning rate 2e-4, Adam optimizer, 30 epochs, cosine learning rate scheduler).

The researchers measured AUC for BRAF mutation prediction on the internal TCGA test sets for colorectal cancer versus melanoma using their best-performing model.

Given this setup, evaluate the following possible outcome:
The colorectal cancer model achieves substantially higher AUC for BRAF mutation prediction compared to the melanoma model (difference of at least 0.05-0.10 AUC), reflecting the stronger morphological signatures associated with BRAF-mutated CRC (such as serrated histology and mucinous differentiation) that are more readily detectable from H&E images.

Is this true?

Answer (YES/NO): YES